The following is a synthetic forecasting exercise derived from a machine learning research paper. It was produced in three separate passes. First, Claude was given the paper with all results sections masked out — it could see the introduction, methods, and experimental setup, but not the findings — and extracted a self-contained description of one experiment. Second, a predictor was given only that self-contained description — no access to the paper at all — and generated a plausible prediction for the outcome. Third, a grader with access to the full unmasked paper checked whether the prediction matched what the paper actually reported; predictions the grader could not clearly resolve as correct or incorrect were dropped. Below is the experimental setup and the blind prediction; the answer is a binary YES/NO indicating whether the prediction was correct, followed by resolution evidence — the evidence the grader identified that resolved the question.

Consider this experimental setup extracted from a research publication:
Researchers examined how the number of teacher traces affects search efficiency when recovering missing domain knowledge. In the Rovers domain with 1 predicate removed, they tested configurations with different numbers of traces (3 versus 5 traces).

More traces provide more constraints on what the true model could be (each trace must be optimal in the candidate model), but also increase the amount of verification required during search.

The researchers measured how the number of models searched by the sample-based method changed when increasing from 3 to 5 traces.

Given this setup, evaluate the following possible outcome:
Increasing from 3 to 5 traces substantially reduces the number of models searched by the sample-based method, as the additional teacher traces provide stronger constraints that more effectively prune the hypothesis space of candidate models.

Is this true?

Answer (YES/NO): NO